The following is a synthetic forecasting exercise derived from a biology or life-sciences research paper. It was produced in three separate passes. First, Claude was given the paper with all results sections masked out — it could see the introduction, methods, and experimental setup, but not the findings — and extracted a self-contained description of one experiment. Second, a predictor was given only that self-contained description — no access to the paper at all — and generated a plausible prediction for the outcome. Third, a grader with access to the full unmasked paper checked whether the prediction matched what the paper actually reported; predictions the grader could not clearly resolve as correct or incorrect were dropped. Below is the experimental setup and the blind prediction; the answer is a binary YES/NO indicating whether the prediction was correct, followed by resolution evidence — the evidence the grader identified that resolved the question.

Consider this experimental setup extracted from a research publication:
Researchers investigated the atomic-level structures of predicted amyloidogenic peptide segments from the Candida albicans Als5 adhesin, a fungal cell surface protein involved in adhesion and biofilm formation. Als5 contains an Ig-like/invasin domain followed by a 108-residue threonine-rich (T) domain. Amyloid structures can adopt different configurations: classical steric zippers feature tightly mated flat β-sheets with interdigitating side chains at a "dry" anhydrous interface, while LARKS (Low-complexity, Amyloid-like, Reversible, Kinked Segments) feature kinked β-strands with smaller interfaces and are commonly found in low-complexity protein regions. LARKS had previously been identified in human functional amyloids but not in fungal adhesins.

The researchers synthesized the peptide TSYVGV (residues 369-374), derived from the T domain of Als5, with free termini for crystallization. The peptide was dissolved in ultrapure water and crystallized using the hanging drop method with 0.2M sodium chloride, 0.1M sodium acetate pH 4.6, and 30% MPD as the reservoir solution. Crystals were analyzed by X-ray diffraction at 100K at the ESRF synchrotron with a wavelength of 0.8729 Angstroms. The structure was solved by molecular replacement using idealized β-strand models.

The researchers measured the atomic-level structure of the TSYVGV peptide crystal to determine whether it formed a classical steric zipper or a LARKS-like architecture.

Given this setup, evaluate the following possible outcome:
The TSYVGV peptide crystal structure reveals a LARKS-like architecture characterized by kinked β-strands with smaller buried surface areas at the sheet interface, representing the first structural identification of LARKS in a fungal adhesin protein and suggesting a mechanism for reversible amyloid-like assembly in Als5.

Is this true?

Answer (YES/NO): YES